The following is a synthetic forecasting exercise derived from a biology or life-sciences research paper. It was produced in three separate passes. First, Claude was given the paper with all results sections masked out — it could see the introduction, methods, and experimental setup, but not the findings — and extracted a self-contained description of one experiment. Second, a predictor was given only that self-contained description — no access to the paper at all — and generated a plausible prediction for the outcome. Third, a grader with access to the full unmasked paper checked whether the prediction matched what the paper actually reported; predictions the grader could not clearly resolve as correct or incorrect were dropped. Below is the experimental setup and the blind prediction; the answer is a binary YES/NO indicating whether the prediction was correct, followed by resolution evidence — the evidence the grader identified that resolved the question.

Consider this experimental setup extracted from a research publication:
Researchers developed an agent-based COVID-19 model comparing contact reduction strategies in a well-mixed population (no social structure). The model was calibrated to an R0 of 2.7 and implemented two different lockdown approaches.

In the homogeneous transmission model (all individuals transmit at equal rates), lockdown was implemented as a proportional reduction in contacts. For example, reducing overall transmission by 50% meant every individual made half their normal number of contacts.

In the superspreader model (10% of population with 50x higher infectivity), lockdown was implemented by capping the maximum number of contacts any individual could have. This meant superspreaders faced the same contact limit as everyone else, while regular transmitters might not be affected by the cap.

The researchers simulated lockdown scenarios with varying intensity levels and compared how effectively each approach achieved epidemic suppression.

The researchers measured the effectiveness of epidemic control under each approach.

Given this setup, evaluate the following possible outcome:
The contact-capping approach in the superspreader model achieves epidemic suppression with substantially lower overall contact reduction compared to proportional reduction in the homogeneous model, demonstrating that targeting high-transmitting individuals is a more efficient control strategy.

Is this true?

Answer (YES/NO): YES